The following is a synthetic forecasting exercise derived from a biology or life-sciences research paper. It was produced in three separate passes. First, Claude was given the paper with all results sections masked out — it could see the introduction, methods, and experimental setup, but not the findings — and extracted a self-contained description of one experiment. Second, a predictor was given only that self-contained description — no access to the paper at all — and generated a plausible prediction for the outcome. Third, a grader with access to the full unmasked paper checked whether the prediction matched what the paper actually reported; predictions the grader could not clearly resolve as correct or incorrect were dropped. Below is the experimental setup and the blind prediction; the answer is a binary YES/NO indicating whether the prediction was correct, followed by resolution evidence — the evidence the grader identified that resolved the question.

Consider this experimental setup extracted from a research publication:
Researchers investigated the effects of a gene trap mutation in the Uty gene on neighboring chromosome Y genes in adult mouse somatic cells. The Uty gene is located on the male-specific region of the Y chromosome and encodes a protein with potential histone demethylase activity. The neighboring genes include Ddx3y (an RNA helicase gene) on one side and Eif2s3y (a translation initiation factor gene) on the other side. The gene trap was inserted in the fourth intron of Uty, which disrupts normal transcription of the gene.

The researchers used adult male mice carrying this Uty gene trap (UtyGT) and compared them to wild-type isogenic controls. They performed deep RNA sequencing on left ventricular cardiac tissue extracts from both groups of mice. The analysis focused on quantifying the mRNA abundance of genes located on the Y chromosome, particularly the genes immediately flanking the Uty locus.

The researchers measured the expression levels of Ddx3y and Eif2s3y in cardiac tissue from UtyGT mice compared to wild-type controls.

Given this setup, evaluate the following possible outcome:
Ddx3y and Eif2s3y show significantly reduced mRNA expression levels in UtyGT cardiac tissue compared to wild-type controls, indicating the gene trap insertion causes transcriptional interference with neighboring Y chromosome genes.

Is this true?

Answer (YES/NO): NO